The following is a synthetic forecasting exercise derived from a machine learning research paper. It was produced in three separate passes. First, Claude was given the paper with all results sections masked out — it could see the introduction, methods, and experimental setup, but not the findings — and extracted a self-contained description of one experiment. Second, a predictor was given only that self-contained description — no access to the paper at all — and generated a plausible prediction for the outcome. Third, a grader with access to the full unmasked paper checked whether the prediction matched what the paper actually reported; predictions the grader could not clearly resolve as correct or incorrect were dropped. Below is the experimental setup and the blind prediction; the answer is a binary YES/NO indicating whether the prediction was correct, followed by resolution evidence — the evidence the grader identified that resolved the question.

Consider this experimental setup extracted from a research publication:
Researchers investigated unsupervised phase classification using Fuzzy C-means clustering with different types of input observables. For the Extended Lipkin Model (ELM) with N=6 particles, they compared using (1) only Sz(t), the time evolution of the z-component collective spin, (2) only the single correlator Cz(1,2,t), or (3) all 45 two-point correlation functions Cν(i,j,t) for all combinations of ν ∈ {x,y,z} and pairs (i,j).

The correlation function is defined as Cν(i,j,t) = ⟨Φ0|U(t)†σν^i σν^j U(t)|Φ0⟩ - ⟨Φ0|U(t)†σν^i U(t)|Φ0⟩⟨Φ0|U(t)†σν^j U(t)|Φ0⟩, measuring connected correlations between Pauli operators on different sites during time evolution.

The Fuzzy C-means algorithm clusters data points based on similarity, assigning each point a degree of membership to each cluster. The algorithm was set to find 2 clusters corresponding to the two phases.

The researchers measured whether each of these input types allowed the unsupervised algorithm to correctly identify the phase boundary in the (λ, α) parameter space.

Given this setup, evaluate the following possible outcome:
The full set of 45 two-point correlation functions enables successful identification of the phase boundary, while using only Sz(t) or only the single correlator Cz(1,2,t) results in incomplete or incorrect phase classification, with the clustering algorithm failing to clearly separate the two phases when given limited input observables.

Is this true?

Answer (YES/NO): YES